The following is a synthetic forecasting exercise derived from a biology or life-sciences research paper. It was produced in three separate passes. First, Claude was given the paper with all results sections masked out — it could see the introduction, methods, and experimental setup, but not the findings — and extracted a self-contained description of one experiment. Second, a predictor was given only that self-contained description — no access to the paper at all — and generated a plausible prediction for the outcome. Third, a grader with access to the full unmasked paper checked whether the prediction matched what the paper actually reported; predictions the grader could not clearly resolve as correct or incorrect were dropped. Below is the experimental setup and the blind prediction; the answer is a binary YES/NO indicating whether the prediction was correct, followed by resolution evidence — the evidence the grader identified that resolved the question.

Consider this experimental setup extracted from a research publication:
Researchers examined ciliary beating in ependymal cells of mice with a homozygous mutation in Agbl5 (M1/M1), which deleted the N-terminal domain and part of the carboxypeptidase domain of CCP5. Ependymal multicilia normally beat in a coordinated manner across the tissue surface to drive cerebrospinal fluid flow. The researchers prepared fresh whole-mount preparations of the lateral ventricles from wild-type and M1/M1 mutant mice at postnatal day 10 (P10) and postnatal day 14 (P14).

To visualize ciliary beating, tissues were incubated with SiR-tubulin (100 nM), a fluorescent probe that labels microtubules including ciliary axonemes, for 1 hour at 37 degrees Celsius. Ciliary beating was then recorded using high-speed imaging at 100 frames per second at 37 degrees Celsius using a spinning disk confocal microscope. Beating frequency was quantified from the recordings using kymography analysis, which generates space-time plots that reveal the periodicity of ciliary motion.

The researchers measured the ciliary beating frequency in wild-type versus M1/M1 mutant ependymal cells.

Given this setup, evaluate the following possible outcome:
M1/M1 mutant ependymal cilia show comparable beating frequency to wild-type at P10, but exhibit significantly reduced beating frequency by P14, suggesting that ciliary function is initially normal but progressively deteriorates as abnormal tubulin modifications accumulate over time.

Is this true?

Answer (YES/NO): NO